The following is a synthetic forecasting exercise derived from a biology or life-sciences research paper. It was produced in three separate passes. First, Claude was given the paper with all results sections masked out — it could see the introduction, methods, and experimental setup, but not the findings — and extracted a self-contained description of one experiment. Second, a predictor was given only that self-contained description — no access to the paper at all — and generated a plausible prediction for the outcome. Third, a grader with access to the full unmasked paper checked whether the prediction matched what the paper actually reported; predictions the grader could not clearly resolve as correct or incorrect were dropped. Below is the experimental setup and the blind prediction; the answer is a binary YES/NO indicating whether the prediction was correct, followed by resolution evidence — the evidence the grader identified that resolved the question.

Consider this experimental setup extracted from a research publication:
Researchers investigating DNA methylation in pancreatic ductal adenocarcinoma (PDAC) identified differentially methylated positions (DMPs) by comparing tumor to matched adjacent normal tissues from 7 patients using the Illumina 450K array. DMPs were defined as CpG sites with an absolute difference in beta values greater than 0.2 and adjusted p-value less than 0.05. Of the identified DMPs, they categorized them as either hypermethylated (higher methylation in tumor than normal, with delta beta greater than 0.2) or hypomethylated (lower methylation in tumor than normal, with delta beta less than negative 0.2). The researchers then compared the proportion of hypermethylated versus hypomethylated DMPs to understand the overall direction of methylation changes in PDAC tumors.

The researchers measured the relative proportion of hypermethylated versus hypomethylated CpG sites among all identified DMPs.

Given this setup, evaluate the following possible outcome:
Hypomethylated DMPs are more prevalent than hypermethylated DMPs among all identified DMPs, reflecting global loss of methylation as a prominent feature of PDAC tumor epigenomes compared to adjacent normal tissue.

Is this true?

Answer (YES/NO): NO